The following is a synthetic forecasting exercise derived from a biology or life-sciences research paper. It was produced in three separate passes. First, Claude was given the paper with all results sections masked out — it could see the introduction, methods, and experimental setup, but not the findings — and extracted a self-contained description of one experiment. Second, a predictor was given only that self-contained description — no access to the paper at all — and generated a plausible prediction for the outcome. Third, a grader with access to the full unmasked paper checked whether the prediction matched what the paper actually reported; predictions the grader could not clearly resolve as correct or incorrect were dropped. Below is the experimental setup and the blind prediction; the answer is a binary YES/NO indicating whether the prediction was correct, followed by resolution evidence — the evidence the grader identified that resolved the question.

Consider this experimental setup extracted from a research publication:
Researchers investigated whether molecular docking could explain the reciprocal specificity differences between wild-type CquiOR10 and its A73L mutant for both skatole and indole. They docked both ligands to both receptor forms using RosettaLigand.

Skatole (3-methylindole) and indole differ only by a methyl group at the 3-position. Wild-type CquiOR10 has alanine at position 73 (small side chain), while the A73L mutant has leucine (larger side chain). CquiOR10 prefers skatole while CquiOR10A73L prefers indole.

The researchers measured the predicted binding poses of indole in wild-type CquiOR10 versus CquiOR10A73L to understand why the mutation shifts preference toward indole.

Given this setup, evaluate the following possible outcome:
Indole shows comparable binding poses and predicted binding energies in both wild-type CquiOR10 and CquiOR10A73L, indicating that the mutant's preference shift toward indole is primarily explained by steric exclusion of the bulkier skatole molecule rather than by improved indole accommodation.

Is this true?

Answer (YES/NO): NO